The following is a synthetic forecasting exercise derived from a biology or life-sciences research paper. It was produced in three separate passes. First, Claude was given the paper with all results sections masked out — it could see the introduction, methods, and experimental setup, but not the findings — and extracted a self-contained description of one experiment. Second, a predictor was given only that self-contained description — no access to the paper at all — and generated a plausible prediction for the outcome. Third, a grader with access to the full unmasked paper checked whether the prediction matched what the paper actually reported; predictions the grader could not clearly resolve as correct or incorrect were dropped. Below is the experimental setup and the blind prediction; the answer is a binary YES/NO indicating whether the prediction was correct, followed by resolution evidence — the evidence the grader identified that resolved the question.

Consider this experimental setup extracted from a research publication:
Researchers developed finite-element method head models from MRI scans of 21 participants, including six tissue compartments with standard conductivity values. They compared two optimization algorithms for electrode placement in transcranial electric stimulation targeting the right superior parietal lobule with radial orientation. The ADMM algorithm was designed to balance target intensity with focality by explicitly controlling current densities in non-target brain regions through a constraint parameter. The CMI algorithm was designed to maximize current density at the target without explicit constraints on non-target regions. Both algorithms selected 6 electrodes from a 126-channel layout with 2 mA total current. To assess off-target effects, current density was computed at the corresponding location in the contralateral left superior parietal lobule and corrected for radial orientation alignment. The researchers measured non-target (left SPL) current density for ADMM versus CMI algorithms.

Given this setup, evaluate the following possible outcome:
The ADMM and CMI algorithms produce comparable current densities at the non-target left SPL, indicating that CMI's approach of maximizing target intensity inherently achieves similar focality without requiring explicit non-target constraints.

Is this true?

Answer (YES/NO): NO